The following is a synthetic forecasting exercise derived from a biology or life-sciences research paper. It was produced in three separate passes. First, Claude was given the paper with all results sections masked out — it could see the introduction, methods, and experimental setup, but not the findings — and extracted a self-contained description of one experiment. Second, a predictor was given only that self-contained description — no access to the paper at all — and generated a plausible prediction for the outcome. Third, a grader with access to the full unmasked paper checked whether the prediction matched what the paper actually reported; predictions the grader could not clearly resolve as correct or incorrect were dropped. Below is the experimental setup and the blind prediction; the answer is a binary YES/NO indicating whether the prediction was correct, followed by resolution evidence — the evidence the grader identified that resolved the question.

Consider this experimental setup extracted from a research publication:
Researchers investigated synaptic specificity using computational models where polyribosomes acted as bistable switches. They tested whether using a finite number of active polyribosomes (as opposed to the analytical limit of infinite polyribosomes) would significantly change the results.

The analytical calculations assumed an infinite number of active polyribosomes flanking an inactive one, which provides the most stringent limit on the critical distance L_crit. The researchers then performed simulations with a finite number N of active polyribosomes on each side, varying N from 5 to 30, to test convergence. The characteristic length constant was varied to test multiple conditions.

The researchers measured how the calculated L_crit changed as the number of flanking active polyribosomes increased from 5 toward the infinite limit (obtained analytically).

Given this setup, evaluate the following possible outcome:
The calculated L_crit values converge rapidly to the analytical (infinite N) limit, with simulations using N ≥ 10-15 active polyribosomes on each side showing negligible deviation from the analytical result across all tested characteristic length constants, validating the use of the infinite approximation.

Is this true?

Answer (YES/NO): NO